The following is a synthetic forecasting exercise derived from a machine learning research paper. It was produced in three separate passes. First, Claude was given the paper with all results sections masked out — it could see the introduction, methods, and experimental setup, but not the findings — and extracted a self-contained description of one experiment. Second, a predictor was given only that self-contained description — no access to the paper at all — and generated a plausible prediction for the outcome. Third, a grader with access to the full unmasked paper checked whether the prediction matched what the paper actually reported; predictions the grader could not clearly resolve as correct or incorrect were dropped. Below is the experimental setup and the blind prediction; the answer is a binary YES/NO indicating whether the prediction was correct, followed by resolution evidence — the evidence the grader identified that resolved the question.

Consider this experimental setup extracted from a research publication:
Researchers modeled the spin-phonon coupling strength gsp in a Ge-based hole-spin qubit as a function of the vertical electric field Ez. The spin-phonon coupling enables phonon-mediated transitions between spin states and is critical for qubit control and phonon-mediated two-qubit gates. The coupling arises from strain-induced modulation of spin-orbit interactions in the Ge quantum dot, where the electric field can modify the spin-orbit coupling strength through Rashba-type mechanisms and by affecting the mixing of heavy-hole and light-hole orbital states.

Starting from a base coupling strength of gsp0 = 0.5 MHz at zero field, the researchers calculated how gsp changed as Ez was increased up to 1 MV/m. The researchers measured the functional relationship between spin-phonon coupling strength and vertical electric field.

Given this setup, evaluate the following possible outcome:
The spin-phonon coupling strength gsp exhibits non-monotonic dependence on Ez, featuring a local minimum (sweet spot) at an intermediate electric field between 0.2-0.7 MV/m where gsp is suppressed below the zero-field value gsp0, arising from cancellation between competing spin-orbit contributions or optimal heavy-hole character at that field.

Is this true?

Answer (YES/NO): NO